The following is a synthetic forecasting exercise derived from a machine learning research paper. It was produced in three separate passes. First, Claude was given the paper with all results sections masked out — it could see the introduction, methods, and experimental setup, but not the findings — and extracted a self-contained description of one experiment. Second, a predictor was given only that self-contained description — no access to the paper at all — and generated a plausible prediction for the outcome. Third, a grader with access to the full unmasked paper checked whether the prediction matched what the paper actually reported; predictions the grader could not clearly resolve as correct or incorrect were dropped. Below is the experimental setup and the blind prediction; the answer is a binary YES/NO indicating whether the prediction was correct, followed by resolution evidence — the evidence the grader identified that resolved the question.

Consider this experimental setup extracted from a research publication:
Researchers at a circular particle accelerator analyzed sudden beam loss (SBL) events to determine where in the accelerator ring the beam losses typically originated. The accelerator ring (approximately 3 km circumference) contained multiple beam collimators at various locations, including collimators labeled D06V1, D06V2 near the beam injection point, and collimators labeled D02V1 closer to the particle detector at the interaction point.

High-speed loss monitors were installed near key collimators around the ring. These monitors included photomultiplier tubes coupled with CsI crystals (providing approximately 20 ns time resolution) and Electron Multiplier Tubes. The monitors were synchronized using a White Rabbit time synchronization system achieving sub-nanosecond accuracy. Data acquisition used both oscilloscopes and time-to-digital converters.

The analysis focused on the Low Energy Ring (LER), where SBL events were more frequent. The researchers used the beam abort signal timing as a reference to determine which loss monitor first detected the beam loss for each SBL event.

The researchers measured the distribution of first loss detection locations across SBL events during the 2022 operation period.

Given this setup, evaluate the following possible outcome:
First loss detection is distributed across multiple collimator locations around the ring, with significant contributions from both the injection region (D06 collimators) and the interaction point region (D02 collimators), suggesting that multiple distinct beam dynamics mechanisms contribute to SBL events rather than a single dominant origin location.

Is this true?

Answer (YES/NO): NO